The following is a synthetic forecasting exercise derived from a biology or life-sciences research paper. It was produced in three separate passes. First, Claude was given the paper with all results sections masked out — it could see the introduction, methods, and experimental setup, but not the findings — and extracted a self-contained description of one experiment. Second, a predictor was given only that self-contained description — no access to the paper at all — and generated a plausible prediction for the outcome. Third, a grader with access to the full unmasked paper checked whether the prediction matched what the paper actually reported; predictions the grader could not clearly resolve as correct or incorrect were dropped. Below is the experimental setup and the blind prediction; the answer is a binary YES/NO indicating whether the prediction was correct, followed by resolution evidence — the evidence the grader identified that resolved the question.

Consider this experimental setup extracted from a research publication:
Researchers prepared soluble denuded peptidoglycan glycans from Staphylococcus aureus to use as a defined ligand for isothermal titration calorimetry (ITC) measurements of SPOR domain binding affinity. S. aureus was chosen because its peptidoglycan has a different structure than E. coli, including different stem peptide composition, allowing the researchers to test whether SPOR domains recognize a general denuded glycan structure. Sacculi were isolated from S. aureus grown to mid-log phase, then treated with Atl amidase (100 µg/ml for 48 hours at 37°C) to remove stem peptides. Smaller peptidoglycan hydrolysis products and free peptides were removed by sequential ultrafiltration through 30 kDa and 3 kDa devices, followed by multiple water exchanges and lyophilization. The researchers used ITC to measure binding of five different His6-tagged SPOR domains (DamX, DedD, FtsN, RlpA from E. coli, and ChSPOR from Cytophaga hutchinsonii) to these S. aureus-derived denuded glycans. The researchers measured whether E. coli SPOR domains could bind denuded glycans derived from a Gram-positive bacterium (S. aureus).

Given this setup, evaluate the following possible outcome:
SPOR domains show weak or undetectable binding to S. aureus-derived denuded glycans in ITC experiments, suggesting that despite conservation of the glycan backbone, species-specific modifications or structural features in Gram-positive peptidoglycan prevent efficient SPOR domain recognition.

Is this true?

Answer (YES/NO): NO